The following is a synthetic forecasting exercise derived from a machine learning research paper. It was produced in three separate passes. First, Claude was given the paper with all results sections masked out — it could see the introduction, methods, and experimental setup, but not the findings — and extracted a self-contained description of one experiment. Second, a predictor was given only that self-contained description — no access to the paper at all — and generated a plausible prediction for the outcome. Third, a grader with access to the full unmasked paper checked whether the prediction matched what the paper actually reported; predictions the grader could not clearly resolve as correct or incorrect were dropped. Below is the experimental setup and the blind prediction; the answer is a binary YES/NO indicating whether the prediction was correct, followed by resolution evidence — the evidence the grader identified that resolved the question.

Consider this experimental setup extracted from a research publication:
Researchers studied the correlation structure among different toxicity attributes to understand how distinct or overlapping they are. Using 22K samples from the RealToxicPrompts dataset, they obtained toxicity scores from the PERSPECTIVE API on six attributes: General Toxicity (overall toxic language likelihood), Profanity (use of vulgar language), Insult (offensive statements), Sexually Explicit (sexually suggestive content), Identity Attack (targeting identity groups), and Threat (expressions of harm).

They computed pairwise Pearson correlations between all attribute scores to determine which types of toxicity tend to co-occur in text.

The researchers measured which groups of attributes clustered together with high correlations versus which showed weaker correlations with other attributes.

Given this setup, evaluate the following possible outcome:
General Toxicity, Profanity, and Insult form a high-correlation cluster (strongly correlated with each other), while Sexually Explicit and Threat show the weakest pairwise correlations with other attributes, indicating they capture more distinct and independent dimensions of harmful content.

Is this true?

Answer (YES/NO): NO